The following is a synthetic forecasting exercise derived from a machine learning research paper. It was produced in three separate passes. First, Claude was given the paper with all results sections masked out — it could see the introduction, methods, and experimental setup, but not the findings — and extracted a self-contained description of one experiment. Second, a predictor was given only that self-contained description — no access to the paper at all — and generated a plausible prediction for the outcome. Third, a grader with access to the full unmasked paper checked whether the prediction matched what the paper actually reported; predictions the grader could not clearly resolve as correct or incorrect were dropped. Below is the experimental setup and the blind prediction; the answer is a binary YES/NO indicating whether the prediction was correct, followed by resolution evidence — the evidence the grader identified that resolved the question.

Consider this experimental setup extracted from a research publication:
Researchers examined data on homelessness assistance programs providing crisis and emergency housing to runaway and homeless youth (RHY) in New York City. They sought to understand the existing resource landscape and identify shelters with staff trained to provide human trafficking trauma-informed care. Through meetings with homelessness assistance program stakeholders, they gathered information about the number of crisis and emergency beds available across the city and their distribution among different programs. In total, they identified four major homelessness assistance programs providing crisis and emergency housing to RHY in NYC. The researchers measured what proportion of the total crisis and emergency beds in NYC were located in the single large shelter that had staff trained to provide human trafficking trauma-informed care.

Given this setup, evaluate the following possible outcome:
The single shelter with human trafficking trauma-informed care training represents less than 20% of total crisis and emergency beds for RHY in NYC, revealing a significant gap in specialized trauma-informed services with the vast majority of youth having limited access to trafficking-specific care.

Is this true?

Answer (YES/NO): NO